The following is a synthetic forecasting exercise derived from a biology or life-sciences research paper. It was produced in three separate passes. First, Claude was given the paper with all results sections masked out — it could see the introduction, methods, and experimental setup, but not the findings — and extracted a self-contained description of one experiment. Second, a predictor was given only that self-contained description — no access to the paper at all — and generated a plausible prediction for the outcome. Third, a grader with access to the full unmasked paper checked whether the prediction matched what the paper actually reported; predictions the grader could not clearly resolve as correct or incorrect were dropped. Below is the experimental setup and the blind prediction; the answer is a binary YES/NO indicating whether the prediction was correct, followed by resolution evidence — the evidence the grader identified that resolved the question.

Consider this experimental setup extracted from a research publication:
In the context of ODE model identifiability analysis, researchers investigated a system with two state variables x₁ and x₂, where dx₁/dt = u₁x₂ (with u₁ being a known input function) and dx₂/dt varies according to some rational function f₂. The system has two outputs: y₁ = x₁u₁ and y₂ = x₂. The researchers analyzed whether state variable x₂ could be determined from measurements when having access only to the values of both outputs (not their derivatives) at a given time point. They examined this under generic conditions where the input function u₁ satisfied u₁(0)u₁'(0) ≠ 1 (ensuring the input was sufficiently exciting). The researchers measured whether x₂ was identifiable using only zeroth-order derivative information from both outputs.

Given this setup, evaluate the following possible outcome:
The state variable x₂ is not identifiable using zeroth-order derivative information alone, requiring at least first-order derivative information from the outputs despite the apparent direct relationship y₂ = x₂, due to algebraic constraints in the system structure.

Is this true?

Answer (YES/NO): NO